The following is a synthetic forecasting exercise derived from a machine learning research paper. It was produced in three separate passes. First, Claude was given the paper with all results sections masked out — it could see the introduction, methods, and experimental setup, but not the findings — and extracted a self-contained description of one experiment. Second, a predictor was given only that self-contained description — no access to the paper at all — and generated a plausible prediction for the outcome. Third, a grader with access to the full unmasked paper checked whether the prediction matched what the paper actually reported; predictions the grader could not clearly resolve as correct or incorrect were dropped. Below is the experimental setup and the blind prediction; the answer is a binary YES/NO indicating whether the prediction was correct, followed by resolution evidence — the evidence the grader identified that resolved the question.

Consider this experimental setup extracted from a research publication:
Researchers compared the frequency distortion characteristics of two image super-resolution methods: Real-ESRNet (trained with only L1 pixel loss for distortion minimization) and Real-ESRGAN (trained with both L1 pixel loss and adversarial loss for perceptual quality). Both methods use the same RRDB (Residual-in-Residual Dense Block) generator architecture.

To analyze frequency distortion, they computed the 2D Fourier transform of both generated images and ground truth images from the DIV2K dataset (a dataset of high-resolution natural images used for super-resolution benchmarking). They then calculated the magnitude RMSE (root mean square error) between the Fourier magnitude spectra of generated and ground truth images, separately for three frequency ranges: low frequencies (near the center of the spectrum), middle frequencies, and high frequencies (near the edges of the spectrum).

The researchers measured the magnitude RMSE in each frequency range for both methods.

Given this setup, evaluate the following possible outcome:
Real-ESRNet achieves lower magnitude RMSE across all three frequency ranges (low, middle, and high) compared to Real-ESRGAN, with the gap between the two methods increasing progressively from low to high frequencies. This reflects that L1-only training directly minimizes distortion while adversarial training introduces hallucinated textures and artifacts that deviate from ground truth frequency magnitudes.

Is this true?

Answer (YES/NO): NO